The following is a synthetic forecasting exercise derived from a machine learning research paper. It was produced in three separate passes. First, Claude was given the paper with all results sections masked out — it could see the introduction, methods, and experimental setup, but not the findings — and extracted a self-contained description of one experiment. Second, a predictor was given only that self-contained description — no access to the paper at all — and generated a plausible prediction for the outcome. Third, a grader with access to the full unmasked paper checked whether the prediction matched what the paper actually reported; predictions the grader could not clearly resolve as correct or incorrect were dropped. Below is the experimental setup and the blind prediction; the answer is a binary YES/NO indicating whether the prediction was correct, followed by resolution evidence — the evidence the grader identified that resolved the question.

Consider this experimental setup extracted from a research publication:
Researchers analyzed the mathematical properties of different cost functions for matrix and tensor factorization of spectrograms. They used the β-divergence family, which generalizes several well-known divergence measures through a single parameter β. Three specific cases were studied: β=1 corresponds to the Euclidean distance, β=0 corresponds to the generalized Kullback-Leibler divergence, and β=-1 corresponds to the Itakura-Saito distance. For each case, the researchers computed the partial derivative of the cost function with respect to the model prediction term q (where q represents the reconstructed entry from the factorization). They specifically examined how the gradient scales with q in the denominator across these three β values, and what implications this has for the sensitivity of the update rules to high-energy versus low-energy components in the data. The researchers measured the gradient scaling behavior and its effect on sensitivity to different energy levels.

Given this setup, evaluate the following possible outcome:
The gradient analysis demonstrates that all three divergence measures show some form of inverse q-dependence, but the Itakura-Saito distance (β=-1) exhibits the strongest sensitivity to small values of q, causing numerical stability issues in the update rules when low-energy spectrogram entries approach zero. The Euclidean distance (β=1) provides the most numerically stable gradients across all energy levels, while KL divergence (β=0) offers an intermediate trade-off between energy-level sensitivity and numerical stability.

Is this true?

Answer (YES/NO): NO